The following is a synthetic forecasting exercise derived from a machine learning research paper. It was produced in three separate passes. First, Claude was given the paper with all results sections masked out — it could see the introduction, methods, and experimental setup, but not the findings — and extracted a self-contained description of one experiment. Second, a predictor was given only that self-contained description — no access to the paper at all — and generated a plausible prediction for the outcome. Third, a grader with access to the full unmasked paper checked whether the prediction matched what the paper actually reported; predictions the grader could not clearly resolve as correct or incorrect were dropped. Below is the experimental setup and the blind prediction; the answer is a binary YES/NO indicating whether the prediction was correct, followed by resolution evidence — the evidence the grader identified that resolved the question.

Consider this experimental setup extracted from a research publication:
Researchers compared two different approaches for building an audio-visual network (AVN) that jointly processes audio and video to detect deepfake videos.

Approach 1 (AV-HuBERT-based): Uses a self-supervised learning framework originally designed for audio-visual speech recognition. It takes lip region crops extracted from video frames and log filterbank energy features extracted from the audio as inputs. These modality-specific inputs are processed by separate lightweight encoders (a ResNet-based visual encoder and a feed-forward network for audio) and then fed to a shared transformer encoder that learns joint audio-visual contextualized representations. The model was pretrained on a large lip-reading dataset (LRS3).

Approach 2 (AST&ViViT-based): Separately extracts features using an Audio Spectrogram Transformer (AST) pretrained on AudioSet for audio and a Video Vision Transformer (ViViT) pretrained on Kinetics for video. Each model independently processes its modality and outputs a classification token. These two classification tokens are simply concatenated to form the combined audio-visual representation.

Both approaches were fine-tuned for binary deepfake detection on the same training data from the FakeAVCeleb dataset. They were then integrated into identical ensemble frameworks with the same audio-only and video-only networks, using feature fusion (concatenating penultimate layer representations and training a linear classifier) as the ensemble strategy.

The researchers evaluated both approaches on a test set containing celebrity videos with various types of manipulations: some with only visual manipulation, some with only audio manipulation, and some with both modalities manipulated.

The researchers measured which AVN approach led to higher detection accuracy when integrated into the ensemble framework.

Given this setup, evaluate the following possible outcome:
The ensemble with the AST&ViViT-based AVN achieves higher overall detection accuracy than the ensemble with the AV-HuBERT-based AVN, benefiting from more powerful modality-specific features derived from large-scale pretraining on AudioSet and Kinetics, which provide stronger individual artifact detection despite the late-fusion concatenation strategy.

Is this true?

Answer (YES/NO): NO